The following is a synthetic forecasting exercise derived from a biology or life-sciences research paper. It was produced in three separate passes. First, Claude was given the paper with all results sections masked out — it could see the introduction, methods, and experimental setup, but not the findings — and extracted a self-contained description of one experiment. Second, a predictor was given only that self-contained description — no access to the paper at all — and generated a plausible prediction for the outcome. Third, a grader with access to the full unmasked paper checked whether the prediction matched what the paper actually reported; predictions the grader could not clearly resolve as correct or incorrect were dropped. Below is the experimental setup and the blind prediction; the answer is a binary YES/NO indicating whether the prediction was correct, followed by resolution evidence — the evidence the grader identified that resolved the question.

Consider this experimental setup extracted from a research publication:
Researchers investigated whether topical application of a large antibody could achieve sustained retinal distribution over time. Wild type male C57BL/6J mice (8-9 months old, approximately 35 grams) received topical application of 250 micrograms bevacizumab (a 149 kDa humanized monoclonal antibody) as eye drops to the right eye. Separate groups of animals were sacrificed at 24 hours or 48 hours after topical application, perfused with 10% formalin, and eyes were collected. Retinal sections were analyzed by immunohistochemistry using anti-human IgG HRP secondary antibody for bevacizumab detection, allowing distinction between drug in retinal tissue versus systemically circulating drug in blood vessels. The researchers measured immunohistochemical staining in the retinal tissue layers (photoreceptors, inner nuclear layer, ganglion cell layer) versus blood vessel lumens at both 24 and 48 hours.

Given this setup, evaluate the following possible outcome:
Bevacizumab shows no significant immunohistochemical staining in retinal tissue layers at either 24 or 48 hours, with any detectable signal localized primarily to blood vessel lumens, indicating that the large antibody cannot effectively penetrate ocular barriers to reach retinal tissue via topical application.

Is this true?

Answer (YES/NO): YES